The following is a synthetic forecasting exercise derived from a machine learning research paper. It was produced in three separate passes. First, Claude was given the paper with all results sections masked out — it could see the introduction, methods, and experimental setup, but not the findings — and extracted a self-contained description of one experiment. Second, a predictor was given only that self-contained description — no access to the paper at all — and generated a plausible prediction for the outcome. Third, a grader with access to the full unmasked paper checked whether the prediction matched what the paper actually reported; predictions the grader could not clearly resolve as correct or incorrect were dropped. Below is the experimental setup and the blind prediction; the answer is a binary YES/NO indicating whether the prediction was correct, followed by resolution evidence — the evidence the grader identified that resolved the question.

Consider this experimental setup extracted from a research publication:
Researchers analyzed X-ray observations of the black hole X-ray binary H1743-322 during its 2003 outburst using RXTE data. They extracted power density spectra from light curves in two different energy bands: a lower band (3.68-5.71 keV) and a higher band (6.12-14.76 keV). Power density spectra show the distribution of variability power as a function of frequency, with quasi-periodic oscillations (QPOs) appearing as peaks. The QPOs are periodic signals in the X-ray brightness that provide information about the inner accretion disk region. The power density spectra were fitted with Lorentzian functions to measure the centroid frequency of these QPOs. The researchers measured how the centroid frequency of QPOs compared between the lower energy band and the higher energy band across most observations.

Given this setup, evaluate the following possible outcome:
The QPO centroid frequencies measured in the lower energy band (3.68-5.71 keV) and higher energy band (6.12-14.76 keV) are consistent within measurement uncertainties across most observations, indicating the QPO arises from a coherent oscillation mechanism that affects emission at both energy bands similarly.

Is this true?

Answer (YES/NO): NO